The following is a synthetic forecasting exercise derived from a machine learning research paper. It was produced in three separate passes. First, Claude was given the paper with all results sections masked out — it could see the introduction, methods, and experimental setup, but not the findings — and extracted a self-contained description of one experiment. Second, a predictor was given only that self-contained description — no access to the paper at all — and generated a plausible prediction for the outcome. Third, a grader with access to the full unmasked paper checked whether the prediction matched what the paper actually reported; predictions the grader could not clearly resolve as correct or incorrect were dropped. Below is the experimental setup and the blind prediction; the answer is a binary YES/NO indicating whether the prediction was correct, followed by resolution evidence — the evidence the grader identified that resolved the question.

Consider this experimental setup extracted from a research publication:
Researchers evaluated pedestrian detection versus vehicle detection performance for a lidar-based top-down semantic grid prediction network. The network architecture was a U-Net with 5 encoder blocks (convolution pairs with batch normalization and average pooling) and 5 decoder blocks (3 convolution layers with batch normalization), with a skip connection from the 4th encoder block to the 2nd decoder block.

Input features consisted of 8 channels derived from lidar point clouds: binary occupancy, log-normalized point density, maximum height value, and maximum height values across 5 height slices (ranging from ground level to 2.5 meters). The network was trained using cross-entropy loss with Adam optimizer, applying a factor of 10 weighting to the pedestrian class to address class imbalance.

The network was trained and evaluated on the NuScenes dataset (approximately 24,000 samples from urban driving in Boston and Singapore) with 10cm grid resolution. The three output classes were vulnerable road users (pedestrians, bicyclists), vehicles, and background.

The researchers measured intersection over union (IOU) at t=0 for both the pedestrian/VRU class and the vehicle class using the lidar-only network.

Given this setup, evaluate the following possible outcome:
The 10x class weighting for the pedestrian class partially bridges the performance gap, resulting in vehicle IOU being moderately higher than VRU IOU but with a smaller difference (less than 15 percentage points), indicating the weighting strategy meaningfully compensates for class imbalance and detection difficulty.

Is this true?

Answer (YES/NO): NO